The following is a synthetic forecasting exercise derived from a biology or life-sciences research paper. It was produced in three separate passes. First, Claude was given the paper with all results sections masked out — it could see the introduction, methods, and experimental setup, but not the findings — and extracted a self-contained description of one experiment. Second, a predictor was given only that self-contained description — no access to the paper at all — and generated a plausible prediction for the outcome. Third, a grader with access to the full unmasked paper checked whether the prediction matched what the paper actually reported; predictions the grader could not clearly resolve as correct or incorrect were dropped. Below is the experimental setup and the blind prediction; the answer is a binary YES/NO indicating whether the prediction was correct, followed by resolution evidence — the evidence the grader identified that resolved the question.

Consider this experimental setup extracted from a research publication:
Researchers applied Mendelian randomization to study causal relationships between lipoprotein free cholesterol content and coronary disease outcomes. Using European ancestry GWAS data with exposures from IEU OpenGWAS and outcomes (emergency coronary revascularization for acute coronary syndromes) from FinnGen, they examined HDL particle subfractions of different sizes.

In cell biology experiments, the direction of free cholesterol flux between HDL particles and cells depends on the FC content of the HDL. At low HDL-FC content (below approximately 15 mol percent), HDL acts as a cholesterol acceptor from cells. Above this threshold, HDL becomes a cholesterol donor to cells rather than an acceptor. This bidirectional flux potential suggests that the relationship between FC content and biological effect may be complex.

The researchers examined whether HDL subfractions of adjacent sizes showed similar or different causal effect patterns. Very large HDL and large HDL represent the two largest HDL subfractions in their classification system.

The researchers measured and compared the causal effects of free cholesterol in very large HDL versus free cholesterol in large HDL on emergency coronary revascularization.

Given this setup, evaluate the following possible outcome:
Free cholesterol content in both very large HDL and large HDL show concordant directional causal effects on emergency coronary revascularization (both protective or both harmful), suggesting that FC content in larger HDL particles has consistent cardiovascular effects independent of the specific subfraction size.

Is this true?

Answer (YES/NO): NO